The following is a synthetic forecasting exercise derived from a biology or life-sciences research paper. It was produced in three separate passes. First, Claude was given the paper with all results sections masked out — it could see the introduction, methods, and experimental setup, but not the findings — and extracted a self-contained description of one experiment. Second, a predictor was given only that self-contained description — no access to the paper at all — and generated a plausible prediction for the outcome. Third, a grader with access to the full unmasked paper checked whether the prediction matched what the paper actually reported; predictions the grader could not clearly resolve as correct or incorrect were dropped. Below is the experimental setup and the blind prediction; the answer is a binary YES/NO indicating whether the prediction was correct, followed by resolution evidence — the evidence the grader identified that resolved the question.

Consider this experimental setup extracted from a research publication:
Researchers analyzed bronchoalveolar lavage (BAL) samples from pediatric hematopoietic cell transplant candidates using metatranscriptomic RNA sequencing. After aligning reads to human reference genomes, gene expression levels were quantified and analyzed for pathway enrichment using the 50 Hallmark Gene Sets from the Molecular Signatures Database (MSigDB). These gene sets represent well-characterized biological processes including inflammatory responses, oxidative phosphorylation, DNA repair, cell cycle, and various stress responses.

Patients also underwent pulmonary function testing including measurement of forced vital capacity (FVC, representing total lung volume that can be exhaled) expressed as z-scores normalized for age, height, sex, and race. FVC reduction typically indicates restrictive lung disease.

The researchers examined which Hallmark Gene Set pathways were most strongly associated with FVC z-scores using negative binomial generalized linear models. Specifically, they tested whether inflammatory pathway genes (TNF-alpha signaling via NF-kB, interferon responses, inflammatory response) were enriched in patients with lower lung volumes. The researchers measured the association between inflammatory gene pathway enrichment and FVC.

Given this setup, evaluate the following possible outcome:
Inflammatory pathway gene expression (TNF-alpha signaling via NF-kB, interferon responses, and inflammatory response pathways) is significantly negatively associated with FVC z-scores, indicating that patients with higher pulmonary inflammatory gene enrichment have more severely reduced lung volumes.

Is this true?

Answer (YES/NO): NO